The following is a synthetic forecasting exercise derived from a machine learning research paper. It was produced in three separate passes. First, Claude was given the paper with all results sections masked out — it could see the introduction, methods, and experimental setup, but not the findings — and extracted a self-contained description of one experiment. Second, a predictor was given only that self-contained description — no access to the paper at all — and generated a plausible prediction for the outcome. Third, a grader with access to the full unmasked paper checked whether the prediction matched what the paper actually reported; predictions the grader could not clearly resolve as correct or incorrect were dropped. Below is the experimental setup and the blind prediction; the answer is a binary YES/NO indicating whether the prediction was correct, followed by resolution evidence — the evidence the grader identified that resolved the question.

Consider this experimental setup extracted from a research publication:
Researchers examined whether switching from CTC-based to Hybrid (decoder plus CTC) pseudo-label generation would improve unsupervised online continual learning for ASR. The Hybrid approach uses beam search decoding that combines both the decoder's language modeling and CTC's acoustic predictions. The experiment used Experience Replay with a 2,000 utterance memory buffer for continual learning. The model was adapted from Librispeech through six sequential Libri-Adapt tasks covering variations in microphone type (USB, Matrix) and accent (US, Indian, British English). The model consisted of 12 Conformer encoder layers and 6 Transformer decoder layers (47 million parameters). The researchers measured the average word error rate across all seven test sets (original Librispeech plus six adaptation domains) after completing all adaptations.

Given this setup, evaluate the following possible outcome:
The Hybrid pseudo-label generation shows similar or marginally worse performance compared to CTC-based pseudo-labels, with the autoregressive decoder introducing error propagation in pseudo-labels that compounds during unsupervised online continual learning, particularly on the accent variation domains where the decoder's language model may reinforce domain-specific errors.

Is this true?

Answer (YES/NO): NO